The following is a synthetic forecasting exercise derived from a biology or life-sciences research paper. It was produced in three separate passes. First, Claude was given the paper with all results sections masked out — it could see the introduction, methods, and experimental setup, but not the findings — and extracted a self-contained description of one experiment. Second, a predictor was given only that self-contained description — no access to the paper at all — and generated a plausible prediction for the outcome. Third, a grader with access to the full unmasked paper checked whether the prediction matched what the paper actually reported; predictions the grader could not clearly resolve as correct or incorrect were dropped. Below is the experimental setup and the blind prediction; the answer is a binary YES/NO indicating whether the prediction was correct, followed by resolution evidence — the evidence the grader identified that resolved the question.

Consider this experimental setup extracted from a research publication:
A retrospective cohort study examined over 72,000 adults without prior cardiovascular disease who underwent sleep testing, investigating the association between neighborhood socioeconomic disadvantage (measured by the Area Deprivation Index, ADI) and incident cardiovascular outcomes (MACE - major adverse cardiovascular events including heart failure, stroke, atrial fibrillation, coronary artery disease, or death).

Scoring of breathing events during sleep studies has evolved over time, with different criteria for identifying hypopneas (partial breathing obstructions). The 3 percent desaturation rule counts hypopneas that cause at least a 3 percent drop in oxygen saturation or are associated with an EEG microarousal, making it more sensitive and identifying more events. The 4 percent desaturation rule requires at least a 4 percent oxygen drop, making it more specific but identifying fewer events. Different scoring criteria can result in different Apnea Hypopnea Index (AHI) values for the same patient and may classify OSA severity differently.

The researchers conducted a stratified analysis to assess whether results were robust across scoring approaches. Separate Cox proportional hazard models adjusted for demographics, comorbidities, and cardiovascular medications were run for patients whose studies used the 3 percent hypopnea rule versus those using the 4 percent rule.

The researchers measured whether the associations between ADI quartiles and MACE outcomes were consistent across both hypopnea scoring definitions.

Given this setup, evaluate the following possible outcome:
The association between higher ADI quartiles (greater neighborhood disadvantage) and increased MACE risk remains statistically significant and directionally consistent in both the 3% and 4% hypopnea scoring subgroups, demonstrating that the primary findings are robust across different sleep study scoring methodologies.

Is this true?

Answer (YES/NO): YES